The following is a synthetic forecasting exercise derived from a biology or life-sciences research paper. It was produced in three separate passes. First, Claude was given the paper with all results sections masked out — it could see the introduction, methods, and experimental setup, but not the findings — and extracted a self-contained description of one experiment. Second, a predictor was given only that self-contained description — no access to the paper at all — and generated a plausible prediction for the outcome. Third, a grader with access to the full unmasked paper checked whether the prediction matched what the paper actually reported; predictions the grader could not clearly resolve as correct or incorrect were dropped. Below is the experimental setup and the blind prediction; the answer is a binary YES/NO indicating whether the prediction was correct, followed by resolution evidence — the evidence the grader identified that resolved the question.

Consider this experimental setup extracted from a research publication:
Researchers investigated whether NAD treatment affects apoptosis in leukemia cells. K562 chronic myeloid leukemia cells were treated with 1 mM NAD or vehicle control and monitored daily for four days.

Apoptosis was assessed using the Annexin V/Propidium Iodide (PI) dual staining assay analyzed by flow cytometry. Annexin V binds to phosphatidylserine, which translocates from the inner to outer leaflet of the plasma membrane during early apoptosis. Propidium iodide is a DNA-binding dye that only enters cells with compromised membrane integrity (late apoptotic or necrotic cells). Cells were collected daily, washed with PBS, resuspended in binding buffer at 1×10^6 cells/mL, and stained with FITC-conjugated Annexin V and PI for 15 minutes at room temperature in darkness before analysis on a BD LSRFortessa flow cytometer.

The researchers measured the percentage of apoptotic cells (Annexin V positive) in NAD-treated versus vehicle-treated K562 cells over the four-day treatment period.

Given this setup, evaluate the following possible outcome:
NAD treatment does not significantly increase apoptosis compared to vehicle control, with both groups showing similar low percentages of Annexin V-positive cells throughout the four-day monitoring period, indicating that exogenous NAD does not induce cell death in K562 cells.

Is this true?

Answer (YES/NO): YES